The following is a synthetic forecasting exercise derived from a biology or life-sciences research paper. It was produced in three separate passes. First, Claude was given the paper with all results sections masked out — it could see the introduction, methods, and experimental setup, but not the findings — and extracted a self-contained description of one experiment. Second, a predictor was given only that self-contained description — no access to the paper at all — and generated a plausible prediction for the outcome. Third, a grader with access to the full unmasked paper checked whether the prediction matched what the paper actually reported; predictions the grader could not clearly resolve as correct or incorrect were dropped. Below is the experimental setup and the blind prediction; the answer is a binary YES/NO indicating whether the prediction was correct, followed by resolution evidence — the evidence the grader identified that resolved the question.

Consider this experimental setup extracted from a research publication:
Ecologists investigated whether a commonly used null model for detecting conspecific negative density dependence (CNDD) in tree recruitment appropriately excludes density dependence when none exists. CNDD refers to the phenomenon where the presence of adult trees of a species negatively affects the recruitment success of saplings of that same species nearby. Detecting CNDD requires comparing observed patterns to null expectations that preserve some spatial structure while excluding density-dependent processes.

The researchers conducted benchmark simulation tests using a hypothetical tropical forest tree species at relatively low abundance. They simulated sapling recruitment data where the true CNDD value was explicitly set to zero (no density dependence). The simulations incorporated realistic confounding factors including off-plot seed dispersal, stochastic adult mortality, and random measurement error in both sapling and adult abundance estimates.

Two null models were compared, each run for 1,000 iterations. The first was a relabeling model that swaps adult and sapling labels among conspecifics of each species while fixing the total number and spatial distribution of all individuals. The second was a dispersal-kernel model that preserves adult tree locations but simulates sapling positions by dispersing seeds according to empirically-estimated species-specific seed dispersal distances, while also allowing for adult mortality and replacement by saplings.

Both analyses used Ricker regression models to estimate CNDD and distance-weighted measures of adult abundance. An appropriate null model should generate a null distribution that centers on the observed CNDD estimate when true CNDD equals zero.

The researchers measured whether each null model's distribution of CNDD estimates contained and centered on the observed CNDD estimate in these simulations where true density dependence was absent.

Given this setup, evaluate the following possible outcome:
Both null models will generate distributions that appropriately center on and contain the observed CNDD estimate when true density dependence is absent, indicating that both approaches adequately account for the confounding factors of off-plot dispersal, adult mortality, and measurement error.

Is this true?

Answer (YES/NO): NO